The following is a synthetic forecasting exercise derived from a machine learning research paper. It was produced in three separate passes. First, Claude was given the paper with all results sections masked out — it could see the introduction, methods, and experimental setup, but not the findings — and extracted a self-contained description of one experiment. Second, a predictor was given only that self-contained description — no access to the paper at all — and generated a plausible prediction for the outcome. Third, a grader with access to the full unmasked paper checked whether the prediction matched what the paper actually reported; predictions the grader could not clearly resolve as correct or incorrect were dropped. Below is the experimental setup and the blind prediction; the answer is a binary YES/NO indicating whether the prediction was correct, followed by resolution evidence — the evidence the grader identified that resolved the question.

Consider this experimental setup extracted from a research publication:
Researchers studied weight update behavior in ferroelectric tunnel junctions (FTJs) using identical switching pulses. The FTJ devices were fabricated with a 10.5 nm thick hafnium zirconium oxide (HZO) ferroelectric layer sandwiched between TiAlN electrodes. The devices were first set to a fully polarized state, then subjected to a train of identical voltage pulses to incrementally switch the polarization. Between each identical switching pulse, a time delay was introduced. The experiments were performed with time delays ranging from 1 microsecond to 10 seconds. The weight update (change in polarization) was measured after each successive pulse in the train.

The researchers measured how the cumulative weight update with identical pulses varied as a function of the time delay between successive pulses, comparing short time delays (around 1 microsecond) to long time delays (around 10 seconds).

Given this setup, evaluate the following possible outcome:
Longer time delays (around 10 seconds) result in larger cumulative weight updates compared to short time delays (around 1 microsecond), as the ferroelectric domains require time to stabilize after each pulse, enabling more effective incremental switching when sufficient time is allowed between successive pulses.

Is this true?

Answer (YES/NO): NO